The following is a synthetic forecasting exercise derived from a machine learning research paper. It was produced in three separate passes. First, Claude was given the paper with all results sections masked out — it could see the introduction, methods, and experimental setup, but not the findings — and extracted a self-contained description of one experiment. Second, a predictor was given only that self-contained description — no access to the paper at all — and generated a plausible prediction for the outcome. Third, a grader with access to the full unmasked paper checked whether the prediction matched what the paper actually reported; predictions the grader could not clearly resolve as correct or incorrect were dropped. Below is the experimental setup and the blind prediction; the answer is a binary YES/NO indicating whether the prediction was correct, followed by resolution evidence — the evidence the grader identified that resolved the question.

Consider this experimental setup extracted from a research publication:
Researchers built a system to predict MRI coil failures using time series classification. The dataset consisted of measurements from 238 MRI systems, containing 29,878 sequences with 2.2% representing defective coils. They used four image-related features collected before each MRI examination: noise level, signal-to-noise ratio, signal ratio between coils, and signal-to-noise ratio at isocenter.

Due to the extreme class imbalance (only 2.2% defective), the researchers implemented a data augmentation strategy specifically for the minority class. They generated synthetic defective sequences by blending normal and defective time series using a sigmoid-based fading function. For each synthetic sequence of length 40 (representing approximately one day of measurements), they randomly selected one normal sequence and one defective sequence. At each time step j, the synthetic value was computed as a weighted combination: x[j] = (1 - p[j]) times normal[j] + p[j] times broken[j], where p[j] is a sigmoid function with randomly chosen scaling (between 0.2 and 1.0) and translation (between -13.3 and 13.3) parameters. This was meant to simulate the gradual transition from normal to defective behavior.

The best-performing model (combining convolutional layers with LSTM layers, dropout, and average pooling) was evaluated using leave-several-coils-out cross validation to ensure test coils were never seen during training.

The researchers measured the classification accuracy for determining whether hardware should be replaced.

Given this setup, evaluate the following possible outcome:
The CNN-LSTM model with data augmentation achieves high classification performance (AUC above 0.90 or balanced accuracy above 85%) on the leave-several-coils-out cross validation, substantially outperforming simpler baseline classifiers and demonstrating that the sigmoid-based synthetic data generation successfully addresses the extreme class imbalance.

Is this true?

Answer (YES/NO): NO